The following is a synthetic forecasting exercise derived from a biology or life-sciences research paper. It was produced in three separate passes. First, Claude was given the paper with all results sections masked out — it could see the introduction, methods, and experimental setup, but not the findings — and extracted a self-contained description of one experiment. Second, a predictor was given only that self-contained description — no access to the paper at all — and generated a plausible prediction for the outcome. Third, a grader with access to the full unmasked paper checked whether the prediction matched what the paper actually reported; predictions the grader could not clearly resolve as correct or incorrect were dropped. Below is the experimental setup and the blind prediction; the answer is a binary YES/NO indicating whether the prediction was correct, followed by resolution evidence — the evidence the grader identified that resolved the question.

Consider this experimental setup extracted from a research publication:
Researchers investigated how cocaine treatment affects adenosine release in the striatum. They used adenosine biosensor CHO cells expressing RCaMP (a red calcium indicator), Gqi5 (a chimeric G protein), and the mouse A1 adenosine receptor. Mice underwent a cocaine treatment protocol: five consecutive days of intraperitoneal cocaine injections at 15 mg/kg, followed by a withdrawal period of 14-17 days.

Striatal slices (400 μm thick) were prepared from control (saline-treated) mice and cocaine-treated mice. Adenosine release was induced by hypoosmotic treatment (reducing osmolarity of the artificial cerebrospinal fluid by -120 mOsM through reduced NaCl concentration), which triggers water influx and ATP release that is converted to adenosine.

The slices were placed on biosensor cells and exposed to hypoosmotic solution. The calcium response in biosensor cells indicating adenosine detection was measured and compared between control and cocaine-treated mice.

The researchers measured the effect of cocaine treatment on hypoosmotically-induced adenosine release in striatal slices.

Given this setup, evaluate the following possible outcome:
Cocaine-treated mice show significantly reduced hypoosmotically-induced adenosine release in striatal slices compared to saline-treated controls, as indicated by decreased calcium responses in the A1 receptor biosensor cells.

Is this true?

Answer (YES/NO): NO